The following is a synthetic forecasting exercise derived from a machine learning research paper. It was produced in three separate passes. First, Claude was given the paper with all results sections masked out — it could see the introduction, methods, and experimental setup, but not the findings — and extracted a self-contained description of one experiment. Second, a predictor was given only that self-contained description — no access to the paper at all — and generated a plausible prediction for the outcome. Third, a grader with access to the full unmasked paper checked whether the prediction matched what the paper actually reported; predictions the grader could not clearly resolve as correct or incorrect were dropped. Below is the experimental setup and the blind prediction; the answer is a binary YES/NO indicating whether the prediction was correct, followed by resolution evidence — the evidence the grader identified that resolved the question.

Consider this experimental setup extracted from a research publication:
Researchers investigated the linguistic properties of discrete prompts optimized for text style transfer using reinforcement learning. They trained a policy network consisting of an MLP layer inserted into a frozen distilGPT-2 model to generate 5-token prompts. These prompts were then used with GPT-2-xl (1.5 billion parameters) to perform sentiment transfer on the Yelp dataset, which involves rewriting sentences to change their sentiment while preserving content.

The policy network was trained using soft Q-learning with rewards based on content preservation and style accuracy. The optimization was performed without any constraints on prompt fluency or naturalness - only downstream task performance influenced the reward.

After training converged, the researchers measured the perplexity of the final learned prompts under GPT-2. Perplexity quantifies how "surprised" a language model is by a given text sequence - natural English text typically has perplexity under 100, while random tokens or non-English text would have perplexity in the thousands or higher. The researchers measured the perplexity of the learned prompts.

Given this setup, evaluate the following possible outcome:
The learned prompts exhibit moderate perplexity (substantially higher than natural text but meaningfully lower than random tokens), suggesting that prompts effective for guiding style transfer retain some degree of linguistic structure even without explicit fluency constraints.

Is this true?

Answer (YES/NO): NO